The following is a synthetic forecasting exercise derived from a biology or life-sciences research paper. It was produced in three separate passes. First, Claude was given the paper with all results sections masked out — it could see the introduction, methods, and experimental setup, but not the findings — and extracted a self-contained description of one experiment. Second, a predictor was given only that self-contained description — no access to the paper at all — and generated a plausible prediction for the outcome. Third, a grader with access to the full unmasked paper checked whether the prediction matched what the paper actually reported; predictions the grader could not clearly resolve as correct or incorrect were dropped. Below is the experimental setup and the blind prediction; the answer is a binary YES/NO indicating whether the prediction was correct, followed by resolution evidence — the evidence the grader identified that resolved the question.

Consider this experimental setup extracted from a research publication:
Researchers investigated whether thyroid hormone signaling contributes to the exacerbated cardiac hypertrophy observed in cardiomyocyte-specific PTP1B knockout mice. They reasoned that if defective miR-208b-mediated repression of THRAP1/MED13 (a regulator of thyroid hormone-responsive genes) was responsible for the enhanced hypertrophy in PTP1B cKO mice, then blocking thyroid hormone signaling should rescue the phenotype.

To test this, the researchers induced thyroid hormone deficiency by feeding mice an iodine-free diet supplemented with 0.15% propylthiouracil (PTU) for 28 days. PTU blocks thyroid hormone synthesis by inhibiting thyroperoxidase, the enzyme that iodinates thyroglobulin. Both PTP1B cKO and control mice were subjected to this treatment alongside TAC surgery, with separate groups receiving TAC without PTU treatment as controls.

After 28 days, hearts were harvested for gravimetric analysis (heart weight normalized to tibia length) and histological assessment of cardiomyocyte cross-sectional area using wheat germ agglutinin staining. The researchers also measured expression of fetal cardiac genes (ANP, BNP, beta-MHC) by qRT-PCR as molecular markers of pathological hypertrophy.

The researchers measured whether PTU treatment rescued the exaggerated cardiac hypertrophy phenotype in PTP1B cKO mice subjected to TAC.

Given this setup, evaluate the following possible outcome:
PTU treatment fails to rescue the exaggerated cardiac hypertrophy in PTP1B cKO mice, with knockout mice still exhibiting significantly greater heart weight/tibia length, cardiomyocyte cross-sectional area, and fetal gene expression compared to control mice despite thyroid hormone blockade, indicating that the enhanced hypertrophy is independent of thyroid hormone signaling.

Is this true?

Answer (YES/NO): NO